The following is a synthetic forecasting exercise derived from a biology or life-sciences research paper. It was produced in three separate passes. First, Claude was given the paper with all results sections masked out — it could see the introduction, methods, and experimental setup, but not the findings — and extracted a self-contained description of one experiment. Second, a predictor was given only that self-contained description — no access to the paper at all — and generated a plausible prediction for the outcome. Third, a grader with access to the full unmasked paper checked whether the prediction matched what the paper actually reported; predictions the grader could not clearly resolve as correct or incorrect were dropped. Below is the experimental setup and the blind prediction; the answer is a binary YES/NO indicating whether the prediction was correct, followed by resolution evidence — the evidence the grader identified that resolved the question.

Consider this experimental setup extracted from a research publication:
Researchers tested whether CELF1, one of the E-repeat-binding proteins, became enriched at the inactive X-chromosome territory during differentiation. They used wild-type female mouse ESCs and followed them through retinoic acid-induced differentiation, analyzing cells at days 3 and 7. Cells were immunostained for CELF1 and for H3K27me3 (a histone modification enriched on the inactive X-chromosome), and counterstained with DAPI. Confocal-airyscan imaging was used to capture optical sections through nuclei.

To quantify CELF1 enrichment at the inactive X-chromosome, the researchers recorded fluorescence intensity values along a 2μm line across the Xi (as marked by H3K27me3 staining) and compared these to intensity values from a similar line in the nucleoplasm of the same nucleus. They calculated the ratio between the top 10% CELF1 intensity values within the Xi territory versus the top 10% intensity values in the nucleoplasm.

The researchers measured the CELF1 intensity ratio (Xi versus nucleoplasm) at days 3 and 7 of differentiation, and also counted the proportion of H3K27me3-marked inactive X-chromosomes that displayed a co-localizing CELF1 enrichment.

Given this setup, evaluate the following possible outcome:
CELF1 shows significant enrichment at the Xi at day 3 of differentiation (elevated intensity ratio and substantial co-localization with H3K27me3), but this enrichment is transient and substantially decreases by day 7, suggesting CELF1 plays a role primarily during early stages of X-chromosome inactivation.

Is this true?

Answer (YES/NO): NO